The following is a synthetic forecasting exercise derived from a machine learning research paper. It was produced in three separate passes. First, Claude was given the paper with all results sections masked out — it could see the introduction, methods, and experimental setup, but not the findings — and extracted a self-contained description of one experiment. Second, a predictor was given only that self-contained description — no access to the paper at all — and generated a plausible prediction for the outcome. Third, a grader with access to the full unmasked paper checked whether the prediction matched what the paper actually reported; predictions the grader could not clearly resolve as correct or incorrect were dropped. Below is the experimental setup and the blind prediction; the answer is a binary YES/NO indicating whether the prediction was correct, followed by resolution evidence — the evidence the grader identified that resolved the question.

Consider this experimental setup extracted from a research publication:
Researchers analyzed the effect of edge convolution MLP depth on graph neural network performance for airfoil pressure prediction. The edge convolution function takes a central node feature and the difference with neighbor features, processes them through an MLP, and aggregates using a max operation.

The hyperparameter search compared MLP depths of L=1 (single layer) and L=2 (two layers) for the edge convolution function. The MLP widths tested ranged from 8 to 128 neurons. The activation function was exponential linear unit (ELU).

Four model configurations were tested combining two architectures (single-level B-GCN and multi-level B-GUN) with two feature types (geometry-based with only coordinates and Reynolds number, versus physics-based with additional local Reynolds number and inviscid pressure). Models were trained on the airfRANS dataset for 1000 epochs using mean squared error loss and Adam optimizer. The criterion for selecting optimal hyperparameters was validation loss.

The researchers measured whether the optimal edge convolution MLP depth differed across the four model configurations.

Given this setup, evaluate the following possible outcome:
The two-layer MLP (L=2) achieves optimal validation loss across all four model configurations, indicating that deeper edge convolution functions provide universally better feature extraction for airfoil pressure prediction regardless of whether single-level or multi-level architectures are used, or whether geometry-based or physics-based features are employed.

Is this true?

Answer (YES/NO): NO